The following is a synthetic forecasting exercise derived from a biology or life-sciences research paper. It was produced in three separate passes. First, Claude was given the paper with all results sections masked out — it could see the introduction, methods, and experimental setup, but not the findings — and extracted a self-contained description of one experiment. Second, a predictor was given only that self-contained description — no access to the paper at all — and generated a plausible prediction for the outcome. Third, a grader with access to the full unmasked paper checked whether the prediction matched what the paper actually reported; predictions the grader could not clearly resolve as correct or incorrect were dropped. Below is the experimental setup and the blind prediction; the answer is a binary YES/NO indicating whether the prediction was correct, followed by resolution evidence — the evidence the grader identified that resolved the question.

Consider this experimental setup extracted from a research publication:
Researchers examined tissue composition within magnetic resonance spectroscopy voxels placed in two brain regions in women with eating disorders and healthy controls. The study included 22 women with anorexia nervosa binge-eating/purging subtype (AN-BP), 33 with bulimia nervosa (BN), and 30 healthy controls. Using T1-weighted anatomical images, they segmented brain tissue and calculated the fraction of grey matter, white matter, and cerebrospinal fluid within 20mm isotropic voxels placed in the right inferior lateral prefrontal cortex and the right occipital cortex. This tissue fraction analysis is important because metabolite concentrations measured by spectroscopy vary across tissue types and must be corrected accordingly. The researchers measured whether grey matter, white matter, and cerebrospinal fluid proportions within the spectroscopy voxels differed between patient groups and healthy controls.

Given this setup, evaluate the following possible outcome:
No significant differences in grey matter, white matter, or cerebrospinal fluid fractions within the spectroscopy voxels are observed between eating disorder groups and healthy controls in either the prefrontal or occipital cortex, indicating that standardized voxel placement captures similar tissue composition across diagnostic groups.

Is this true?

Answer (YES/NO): YES